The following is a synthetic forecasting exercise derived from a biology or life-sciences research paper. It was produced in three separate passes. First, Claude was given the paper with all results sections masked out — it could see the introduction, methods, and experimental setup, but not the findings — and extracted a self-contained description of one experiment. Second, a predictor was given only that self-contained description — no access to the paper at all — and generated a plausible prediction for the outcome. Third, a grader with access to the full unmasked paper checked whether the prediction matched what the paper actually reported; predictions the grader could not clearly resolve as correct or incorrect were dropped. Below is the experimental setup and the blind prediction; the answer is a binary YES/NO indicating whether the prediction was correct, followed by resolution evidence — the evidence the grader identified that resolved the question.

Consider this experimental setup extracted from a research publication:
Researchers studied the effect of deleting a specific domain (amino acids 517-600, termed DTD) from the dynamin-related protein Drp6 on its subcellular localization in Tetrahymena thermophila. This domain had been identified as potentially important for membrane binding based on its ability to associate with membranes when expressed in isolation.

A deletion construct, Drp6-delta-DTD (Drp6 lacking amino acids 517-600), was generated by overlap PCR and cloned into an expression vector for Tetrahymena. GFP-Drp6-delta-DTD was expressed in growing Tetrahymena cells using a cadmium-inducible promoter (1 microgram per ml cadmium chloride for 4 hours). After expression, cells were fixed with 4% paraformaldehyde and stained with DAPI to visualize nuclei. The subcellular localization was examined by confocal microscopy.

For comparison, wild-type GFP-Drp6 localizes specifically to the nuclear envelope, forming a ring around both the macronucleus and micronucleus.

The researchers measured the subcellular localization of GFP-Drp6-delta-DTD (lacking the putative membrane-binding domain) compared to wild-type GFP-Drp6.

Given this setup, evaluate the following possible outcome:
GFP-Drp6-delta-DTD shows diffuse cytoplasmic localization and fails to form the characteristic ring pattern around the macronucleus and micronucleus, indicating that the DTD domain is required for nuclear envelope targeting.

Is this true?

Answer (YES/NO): NO